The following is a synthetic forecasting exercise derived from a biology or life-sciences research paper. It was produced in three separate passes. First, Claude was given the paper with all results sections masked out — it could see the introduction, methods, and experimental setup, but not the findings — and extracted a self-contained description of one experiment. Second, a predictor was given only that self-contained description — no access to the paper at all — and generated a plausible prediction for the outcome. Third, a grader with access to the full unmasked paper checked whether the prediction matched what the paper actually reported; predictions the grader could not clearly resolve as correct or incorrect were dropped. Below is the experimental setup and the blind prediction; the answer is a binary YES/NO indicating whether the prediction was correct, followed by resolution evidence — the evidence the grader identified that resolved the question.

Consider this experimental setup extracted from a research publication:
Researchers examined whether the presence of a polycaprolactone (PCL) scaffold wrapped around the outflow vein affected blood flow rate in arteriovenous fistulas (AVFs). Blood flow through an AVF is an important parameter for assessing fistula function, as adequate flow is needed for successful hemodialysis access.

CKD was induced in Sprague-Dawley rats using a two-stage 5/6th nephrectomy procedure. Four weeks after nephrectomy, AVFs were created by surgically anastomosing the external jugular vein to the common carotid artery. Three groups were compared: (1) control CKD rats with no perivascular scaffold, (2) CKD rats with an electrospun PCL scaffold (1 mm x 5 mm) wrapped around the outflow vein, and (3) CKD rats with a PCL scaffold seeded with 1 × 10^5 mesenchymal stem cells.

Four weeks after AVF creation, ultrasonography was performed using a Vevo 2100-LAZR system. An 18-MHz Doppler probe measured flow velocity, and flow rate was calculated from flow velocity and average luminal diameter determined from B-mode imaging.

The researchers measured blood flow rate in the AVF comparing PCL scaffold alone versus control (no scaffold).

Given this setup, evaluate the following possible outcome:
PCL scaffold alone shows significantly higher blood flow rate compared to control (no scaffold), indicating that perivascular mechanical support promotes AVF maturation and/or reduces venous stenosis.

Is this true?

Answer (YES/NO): YES